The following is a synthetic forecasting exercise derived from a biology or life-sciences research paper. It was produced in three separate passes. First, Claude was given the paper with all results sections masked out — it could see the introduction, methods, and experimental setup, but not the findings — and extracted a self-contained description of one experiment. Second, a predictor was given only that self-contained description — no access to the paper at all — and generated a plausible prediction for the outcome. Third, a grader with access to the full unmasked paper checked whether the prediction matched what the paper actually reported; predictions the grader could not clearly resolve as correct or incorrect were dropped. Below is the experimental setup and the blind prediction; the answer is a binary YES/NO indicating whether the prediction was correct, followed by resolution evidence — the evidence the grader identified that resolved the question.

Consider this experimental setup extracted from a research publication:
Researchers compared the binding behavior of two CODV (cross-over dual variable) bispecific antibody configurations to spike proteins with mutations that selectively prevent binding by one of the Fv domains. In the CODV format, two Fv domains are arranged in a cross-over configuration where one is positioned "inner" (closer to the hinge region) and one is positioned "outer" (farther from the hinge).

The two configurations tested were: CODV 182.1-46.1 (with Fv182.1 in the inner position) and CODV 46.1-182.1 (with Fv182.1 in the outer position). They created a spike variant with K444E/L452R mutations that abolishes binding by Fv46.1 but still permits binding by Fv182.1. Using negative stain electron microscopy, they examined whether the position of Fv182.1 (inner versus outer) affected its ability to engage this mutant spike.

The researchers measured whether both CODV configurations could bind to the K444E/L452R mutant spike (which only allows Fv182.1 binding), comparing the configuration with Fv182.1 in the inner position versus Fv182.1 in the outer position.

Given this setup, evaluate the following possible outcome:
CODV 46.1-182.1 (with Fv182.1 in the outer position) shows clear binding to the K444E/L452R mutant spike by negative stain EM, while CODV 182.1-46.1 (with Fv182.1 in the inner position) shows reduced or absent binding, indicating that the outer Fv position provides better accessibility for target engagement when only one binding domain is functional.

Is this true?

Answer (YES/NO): NO